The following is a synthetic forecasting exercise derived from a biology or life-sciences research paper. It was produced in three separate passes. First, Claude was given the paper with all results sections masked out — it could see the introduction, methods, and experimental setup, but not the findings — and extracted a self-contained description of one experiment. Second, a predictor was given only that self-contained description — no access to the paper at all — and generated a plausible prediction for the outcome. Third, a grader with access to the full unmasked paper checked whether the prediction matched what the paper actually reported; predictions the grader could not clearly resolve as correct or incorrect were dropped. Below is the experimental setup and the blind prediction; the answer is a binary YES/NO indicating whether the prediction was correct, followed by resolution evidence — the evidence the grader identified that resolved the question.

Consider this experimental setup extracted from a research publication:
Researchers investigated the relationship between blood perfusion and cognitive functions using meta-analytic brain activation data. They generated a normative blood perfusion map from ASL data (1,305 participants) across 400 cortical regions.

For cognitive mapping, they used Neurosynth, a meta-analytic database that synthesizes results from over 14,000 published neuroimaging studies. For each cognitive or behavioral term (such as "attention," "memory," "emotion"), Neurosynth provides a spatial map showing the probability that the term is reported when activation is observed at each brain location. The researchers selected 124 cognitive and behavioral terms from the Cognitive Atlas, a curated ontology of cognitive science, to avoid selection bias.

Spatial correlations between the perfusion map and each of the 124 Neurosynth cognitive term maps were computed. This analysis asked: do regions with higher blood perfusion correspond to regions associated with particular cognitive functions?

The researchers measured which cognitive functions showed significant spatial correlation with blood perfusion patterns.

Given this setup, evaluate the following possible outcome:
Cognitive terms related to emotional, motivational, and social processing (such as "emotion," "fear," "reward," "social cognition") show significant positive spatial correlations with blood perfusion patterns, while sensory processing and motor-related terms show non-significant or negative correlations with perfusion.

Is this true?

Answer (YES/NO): NO